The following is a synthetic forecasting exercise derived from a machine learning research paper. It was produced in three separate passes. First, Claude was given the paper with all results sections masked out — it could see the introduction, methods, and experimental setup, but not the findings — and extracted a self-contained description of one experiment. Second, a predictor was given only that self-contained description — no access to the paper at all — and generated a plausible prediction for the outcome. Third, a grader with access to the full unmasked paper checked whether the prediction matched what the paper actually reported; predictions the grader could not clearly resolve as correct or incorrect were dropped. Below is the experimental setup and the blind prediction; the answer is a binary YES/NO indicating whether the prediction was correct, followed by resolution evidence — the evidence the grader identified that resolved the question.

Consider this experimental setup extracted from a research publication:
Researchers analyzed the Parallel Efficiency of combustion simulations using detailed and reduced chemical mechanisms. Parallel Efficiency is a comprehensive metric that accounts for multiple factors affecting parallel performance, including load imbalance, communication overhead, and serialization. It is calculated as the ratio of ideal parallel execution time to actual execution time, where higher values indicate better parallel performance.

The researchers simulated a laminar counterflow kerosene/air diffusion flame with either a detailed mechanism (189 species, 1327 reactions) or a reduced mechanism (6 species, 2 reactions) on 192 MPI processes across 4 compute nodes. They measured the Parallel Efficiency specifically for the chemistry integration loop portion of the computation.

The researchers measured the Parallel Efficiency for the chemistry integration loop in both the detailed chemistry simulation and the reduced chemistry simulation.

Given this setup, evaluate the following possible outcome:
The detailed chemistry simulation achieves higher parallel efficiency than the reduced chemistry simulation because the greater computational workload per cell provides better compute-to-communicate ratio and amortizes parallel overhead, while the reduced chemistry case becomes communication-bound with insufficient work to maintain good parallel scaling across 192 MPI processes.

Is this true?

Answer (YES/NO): YES